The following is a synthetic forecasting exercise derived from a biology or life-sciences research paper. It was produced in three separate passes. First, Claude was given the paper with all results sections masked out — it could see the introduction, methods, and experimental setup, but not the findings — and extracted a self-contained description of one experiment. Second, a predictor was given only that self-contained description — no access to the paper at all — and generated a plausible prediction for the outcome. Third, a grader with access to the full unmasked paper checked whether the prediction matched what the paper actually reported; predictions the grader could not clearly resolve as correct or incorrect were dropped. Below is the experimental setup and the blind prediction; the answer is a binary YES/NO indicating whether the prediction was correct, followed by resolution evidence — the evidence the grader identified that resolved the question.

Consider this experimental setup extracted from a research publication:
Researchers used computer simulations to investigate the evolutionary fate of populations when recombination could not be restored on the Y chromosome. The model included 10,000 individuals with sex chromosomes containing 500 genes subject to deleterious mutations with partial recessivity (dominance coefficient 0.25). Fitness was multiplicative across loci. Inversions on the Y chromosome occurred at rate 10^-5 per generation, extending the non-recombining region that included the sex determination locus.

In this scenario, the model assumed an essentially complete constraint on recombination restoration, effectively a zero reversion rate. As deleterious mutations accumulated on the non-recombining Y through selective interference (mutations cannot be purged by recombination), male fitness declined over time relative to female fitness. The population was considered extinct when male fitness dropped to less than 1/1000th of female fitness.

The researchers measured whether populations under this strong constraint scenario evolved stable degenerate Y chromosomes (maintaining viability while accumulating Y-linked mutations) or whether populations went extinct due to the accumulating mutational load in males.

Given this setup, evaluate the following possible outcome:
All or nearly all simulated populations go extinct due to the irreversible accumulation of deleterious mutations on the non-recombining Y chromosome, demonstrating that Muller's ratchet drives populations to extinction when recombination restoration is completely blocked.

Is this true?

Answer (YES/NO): NO